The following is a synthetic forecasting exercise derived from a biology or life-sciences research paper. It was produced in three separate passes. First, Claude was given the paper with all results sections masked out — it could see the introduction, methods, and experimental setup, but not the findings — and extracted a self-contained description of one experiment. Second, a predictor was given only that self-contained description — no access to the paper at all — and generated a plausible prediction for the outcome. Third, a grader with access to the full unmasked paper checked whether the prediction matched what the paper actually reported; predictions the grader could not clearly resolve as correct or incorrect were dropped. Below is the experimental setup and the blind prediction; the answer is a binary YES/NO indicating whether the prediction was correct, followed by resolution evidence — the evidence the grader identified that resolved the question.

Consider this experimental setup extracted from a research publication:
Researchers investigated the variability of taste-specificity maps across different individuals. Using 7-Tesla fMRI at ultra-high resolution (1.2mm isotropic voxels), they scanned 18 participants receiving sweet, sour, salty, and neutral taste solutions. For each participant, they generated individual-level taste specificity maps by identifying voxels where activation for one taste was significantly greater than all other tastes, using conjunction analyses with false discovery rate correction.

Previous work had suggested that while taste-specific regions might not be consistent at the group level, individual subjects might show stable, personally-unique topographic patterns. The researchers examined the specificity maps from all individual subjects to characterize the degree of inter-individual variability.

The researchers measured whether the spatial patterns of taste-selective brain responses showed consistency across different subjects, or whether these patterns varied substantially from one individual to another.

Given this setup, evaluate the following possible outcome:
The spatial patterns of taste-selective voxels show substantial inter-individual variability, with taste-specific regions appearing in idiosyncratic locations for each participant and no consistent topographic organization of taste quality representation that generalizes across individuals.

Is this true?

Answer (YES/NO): YES